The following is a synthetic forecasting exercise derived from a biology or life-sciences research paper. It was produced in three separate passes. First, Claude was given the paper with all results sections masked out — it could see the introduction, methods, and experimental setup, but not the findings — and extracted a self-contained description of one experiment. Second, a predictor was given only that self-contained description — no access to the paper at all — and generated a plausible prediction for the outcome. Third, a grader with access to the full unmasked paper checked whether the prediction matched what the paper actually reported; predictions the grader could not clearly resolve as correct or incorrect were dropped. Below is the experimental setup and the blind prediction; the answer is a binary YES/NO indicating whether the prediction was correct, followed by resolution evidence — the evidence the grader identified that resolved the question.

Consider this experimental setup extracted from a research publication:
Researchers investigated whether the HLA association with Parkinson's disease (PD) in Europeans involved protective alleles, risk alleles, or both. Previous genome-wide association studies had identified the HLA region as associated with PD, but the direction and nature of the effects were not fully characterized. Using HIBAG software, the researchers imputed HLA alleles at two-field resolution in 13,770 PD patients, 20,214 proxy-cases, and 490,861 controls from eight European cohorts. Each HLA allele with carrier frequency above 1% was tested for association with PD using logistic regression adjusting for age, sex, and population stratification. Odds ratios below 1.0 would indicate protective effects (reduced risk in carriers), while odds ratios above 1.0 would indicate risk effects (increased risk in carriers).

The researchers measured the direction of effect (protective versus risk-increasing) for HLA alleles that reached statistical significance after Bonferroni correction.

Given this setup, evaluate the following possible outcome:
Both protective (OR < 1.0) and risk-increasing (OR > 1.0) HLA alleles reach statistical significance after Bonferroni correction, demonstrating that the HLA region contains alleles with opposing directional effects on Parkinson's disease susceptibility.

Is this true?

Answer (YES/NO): NO